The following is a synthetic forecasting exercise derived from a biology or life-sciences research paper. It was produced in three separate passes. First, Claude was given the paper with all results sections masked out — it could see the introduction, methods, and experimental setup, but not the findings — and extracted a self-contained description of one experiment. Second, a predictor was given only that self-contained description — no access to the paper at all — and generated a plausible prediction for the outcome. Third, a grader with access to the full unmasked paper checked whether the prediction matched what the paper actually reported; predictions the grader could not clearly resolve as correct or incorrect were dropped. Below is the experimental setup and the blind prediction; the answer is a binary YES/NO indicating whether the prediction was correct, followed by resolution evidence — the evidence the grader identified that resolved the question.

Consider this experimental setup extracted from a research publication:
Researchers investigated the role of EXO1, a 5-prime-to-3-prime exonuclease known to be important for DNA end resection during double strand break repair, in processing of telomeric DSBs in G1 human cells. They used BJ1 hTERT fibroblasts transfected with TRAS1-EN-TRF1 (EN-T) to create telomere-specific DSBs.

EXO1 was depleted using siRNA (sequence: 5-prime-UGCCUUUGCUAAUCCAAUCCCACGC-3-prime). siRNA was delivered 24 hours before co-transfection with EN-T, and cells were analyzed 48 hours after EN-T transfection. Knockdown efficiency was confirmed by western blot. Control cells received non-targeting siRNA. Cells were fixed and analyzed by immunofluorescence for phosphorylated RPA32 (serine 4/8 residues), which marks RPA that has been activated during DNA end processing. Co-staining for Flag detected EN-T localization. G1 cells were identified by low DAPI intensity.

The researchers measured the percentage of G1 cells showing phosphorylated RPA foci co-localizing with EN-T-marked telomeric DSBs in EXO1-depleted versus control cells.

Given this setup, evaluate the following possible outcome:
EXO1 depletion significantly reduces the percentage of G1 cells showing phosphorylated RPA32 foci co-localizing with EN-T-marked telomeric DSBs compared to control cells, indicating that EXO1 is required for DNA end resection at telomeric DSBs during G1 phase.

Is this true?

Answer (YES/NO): NO